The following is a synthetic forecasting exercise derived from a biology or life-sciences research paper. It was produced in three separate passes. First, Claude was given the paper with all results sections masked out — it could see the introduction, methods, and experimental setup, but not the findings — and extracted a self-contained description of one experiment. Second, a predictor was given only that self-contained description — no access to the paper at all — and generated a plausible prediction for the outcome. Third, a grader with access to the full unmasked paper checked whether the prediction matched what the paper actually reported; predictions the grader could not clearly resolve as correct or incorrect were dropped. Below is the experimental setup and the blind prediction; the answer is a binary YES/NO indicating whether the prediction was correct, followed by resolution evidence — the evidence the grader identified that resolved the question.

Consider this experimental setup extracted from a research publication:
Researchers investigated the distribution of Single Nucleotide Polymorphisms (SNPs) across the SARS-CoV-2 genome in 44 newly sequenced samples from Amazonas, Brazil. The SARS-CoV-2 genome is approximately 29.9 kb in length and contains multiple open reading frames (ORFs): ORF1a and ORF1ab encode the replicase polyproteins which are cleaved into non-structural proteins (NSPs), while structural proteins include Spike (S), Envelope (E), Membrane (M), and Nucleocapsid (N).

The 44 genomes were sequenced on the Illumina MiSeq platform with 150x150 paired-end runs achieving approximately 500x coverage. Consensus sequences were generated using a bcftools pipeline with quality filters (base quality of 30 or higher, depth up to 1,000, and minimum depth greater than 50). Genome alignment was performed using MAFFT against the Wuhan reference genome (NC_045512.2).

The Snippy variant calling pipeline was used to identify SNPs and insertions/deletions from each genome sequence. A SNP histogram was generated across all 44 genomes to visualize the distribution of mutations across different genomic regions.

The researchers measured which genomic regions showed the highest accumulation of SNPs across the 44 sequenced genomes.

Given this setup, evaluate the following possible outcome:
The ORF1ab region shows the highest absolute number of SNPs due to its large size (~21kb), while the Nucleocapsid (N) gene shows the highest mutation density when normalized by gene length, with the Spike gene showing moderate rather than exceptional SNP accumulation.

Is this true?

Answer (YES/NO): NO